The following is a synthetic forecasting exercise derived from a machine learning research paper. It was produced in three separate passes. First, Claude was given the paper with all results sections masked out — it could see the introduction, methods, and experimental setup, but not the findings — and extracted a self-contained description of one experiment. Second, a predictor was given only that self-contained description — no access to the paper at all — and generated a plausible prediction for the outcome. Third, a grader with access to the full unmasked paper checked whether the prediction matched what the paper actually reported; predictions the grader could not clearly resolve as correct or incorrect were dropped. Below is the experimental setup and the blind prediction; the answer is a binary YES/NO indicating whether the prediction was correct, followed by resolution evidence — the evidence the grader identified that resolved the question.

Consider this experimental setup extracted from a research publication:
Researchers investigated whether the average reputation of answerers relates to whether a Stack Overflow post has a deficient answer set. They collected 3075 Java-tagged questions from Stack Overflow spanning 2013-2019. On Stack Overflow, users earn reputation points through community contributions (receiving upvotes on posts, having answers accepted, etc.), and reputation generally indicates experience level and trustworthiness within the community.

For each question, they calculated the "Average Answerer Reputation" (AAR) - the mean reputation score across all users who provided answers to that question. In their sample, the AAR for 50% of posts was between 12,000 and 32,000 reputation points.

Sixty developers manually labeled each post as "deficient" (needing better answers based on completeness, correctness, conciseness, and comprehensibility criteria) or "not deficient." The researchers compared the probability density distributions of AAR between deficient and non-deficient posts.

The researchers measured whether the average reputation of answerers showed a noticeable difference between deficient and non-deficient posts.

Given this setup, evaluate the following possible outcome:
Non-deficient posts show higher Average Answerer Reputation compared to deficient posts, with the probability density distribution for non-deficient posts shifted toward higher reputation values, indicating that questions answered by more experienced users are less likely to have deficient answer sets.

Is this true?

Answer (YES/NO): NO